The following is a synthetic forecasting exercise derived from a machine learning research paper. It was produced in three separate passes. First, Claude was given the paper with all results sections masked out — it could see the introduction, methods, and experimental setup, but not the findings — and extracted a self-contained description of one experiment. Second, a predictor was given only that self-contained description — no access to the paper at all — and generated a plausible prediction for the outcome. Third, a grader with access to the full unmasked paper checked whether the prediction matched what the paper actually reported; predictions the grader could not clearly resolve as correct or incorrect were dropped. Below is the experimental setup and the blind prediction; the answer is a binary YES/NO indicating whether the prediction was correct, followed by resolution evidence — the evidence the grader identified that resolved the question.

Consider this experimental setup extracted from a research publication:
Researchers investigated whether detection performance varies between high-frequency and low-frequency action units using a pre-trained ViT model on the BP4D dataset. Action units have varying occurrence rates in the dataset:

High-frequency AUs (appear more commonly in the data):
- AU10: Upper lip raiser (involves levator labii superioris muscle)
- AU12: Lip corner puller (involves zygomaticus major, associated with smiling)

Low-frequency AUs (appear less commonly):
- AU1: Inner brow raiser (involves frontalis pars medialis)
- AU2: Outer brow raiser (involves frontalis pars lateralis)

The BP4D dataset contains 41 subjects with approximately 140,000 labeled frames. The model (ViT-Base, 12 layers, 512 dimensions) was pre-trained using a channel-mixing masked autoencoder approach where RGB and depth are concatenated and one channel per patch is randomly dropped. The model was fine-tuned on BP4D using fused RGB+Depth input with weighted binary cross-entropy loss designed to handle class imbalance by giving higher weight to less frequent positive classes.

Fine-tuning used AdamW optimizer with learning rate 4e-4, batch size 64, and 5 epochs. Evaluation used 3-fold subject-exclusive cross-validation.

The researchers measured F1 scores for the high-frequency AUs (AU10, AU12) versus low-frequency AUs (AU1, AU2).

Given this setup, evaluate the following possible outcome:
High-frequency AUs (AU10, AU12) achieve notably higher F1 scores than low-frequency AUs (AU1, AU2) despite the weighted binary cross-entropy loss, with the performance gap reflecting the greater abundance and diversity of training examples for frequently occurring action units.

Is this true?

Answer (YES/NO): YES